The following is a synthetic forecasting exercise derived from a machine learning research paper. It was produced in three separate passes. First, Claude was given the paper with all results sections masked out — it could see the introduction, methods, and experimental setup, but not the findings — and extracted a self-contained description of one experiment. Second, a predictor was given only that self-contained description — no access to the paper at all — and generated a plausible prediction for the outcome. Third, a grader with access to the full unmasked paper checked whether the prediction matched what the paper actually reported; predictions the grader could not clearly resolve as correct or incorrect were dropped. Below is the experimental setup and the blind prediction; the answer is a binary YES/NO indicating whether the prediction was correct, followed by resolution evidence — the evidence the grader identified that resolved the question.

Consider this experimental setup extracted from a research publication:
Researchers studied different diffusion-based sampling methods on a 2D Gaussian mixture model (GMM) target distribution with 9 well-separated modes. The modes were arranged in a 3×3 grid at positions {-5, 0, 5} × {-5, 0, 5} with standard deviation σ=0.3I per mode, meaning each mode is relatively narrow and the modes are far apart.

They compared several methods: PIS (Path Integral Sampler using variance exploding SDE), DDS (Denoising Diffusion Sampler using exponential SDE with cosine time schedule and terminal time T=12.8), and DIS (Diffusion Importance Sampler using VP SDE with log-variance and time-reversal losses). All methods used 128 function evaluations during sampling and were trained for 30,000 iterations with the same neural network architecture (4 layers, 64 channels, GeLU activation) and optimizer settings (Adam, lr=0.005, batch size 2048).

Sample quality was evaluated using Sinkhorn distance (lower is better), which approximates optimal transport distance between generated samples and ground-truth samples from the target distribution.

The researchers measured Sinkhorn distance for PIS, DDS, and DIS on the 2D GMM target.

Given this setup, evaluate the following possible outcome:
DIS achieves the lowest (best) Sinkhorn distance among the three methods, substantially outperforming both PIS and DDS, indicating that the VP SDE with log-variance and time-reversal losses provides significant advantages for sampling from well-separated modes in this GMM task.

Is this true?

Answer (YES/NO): YES